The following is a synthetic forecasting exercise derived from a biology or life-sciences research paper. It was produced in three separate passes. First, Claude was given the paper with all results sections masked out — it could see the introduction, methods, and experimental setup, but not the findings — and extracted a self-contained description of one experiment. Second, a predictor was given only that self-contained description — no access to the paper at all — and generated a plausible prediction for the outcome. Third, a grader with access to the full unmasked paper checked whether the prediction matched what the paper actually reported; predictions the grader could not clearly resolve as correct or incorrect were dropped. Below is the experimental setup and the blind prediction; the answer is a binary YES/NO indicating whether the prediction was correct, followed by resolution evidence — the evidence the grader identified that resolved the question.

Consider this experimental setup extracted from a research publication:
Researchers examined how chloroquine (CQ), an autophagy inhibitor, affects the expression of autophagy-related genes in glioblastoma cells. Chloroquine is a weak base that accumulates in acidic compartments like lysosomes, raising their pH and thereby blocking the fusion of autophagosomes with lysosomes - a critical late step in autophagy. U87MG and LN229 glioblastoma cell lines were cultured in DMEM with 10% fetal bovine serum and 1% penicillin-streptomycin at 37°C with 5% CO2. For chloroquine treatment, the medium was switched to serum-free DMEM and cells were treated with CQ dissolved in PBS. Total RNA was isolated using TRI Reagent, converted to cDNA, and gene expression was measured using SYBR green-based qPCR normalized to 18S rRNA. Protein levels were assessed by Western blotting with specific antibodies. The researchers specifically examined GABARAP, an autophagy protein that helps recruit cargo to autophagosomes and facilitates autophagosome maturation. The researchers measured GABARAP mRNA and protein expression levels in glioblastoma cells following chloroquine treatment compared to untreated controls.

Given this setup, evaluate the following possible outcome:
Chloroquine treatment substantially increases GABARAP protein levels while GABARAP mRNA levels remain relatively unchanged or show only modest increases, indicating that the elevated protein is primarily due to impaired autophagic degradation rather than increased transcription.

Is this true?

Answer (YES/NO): NO